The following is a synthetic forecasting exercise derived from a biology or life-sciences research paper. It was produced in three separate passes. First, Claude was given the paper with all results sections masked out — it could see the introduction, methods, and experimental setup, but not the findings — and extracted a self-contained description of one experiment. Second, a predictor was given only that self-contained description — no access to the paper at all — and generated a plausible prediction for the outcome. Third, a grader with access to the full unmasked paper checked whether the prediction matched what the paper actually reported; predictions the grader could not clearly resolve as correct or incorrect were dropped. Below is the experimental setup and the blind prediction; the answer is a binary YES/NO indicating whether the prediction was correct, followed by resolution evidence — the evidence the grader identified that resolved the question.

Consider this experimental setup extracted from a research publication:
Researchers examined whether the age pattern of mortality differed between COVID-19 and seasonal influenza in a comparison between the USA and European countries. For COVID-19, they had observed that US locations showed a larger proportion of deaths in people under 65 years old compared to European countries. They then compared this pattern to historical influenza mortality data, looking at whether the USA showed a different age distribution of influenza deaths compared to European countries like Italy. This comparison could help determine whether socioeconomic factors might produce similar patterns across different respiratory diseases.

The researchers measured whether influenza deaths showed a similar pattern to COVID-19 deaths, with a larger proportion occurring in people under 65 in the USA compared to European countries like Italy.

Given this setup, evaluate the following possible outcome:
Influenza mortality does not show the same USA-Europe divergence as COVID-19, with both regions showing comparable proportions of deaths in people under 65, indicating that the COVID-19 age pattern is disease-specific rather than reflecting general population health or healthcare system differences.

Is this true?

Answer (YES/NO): NO